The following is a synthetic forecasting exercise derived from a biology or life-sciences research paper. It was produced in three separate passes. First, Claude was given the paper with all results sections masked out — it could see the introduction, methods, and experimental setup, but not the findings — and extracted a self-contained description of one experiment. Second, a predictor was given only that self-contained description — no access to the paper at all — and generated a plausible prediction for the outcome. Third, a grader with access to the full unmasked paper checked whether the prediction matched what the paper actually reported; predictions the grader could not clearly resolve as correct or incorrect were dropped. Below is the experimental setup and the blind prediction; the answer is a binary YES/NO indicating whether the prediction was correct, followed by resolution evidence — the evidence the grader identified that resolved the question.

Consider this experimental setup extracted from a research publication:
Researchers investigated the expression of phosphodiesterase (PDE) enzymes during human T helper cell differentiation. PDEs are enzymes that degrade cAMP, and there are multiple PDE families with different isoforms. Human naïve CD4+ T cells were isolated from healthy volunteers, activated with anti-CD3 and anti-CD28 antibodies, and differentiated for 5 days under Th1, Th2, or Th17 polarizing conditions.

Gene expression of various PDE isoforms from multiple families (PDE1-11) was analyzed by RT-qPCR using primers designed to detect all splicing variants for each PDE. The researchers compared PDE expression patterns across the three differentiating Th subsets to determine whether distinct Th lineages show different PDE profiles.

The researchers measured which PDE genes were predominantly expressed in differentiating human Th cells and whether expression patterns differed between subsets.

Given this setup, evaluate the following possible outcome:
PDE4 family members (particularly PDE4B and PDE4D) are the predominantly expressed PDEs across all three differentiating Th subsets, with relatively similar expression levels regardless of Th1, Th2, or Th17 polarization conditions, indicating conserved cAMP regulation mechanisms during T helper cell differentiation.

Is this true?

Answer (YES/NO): NO